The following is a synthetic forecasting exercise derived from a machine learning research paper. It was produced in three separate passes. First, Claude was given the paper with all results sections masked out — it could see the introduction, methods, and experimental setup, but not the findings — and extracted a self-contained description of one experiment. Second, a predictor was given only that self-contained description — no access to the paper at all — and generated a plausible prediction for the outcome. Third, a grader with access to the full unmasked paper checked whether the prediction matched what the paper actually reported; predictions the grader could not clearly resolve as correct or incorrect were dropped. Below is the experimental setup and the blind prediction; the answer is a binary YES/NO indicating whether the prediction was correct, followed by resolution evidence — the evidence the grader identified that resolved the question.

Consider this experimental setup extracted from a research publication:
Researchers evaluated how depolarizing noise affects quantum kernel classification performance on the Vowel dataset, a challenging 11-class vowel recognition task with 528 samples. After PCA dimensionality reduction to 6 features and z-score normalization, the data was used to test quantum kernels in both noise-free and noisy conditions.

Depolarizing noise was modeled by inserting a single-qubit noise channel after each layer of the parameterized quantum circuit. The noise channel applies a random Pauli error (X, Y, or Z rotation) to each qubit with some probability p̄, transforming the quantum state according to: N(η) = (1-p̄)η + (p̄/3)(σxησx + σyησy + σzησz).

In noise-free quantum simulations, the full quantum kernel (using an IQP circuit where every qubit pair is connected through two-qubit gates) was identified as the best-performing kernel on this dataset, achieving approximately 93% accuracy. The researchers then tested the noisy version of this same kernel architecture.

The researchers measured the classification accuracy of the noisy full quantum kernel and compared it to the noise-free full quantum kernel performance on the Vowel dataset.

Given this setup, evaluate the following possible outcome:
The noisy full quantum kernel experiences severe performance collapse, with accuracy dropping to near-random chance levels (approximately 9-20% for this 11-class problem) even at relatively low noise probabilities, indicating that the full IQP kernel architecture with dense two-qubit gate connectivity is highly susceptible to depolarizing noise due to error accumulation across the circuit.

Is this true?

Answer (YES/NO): NO